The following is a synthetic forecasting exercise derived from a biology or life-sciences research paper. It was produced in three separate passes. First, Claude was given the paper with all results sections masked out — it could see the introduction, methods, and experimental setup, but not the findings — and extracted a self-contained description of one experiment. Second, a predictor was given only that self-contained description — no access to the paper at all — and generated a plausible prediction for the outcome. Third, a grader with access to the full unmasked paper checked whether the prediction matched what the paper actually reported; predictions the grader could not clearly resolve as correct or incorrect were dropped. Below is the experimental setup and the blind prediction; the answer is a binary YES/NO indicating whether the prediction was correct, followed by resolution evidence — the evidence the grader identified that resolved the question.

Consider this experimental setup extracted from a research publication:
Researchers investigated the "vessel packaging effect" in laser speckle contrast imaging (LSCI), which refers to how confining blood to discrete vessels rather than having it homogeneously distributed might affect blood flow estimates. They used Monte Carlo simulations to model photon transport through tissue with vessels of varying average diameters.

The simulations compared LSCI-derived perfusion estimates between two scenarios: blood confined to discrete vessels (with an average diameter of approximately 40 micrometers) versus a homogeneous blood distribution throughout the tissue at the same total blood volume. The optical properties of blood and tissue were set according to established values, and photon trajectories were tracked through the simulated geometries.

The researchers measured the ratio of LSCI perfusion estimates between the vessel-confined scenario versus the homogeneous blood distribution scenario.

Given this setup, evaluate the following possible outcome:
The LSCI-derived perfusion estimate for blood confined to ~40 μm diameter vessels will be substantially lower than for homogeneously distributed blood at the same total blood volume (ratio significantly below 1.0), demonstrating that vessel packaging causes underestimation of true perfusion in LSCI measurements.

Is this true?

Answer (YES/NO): YES